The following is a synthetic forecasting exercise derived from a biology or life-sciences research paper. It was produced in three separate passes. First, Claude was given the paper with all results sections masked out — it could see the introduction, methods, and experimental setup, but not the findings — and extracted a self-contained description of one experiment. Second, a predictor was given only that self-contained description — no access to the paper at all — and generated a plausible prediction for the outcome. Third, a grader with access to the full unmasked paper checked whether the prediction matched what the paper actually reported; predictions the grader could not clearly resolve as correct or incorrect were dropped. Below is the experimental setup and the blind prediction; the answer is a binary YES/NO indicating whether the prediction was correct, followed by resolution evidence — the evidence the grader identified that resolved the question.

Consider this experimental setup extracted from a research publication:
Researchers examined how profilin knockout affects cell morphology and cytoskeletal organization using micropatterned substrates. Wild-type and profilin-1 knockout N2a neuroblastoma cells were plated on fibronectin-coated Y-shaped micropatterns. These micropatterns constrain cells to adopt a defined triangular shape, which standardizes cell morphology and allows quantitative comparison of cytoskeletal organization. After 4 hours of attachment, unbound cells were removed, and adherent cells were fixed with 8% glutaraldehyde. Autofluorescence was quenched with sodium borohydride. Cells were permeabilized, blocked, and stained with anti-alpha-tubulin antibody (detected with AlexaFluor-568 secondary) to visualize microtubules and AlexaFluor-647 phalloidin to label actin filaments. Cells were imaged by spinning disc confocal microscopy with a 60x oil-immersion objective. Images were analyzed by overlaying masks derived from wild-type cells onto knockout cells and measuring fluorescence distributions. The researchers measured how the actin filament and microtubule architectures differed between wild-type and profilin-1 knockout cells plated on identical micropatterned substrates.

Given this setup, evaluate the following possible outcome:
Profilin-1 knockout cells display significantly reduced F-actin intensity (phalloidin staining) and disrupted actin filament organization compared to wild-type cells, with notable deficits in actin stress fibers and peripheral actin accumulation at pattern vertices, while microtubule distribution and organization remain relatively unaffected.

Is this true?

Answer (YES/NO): NO